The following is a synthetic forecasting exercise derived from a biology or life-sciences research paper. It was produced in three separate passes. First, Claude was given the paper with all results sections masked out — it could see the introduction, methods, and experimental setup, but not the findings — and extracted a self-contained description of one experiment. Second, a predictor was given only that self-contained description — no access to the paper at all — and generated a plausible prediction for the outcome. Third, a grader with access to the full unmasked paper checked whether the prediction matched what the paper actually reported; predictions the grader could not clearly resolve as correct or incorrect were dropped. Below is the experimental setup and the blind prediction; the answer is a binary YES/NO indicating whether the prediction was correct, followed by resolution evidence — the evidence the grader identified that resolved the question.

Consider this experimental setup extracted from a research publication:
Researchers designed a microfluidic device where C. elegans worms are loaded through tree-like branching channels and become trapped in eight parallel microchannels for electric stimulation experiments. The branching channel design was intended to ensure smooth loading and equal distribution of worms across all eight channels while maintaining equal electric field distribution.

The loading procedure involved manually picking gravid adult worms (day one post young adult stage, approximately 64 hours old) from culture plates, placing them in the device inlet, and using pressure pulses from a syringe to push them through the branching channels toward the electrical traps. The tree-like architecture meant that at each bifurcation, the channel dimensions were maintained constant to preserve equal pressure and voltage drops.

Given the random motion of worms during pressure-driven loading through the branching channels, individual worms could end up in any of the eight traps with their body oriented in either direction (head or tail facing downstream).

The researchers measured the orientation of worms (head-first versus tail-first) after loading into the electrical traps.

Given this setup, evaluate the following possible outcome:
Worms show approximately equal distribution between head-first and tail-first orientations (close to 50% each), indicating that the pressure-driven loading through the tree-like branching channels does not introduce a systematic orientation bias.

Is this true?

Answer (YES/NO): YES